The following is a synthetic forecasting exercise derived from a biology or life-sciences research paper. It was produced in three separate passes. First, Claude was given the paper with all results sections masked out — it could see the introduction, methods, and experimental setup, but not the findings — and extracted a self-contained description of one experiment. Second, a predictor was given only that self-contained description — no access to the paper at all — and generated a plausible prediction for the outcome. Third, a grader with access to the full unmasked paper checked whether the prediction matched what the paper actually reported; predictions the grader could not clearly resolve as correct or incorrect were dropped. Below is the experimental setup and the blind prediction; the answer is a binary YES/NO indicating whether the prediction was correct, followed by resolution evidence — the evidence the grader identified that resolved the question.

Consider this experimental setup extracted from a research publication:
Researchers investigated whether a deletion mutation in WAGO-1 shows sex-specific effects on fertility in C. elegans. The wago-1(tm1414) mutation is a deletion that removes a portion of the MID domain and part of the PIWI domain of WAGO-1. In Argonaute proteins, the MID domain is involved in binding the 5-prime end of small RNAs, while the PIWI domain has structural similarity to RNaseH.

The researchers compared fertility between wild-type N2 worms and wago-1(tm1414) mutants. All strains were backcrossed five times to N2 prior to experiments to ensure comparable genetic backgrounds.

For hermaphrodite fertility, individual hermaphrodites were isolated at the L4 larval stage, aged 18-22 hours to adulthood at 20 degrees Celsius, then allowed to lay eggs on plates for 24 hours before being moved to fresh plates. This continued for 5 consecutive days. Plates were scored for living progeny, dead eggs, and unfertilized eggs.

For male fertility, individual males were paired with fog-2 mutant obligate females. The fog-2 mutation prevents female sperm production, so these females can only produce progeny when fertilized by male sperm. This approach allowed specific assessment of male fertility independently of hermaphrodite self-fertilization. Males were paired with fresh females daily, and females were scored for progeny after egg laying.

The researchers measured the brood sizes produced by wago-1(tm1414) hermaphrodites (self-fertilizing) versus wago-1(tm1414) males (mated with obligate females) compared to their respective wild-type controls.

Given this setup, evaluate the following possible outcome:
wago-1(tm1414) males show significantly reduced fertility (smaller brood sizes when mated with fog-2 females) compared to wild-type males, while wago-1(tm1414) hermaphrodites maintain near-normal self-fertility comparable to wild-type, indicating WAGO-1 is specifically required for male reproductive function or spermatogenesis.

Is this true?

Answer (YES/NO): NO